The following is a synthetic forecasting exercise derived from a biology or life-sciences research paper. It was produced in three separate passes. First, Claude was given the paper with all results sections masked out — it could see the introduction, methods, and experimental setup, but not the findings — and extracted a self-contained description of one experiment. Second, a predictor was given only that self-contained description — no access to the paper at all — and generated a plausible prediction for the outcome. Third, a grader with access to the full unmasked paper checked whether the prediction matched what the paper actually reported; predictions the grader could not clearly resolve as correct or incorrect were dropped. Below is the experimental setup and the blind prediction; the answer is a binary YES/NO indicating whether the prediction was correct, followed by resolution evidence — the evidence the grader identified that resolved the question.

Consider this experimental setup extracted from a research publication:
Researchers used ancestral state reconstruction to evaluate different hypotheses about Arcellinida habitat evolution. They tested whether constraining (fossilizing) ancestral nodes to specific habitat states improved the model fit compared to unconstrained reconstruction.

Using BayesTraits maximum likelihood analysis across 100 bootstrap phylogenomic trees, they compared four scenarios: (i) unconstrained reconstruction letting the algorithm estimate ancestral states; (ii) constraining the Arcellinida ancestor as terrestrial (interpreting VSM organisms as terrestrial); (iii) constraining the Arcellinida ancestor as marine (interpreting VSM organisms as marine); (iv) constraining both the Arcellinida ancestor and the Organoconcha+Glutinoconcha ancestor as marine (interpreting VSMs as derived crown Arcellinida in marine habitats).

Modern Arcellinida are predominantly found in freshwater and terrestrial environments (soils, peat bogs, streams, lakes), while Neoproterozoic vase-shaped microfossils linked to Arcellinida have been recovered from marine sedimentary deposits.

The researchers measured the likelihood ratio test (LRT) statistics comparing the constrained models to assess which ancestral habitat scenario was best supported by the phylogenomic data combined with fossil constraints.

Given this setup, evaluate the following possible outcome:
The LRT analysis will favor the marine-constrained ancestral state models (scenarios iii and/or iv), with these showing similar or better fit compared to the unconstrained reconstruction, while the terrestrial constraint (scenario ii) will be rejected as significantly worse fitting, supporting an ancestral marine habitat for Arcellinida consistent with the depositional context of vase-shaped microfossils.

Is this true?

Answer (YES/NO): NO